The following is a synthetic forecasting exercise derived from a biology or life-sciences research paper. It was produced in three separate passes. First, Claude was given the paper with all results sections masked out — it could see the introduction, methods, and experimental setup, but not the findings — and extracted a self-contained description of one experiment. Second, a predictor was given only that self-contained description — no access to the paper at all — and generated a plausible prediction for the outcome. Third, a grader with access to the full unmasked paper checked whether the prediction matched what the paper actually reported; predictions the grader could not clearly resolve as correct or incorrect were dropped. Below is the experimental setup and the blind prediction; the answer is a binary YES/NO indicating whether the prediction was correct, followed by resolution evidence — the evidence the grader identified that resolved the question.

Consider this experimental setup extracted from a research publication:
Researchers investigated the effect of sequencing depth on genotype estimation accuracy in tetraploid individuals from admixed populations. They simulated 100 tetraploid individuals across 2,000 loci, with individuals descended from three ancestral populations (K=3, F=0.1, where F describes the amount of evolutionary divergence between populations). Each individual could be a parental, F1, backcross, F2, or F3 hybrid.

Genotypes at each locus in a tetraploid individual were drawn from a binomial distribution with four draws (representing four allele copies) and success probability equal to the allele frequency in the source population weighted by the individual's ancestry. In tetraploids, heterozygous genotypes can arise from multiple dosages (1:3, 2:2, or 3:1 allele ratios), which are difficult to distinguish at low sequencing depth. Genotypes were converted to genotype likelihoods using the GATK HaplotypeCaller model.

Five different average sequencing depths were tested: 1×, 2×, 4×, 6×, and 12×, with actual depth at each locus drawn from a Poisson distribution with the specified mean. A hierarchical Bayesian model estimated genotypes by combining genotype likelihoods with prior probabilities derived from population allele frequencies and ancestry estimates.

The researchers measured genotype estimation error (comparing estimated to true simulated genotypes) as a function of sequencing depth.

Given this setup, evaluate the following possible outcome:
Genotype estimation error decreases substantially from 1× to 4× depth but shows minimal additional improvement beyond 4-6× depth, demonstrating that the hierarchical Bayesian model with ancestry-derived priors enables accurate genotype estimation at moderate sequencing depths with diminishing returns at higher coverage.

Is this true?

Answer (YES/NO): NO